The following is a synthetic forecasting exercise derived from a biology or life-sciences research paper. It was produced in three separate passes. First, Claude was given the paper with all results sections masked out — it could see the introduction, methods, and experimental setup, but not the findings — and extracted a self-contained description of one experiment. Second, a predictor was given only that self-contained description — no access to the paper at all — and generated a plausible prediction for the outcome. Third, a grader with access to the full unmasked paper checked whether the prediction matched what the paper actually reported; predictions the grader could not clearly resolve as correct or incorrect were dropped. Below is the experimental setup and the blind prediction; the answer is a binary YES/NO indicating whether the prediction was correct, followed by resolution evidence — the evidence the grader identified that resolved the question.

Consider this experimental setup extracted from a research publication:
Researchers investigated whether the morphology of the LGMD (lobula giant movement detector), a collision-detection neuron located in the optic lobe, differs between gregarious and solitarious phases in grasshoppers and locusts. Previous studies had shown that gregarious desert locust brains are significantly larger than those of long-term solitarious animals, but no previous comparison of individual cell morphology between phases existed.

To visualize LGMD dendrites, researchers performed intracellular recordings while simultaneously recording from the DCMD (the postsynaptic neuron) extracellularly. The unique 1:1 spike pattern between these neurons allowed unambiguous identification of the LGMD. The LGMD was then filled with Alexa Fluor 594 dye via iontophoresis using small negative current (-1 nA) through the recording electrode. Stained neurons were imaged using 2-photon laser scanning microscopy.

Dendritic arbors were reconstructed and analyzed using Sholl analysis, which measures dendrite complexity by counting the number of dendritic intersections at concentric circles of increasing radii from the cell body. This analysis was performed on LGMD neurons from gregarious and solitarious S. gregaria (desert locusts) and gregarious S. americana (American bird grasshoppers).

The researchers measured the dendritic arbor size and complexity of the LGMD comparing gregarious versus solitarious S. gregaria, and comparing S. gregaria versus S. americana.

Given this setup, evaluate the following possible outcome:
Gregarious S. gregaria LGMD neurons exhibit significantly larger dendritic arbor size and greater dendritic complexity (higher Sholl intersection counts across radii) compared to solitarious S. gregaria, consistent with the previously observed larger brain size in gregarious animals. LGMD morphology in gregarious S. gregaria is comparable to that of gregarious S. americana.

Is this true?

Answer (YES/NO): NO